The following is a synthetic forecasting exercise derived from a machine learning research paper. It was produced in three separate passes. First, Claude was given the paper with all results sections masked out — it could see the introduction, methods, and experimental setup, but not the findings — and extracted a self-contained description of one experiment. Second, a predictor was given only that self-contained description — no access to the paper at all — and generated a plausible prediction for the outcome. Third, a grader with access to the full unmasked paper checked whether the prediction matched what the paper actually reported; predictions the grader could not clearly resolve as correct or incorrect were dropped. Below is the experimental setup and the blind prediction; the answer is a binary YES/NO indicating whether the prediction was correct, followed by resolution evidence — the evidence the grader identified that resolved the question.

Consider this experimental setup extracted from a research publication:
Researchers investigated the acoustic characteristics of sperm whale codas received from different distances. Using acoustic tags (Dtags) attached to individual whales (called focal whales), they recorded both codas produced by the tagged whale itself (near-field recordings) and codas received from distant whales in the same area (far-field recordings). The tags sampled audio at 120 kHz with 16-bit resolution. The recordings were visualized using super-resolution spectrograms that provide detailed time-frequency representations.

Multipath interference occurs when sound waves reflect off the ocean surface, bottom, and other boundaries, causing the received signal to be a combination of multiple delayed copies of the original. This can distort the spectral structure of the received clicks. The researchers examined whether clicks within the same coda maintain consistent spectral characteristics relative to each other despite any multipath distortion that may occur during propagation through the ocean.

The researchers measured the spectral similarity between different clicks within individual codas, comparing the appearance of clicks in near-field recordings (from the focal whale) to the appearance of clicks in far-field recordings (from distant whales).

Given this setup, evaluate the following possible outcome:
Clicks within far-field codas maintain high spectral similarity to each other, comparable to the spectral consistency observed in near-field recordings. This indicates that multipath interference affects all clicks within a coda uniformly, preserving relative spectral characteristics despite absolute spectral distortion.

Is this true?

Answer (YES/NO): YES